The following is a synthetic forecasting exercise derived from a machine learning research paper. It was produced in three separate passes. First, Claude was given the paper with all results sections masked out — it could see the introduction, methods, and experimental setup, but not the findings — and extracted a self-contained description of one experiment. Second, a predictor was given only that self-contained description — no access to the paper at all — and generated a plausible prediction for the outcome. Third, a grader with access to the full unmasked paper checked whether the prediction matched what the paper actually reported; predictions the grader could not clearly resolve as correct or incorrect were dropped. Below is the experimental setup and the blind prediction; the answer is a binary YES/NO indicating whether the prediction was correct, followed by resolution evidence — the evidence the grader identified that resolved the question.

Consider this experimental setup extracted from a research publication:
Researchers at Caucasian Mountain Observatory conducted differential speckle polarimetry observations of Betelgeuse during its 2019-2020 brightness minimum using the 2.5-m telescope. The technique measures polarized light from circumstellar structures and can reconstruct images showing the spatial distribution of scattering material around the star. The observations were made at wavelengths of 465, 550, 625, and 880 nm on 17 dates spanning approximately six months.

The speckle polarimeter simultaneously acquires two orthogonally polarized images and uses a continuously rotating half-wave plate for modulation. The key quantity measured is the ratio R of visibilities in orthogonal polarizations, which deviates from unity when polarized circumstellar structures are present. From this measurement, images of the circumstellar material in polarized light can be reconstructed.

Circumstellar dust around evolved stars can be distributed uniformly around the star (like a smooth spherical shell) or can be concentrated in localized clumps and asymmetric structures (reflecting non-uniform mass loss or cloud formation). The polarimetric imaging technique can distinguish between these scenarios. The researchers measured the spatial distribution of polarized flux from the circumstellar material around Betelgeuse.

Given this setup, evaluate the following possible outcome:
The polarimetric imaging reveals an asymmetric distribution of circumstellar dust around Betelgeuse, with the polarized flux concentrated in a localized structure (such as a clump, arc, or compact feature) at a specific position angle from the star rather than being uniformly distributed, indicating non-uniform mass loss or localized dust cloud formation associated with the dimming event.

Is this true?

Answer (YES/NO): YES